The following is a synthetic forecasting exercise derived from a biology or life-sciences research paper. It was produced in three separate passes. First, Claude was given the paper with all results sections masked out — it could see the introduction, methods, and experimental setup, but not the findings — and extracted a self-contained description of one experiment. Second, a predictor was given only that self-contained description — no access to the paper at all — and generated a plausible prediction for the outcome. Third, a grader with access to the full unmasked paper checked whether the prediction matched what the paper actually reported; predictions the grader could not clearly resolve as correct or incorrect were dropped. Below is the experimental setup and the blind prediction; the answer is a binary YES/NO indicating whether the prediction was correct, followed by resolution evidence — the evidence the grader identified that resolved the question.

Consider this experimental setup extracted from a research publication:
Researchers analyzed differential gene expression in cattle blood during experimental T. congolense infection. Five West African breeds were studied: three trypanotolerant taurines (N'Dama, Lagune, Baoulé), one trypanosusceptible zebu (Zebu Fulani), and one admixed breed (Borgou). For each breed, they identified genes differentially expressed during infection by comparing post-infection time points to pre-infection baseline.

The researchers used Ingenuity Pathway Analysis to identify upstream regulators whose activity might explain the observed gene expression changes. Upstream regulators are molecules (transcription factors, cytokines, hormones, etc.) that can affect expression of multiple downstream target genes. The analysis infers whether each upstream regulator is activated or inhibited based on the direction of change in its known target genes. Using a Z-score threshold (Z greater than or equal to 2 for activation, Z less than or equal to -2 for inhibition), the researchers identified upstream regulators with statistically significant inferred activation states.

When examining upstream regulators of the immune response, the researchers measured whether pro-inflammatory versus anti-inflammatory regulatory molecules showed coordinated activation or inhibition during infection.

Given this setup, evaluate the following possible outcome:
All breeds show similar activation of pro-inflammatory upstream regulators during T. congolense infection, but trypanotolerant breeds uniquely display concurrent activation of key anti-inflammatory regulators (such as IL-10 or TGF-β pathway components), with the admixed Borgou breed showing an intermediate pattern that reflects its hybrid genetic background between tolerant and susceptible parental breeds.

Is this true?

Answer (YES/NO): NO